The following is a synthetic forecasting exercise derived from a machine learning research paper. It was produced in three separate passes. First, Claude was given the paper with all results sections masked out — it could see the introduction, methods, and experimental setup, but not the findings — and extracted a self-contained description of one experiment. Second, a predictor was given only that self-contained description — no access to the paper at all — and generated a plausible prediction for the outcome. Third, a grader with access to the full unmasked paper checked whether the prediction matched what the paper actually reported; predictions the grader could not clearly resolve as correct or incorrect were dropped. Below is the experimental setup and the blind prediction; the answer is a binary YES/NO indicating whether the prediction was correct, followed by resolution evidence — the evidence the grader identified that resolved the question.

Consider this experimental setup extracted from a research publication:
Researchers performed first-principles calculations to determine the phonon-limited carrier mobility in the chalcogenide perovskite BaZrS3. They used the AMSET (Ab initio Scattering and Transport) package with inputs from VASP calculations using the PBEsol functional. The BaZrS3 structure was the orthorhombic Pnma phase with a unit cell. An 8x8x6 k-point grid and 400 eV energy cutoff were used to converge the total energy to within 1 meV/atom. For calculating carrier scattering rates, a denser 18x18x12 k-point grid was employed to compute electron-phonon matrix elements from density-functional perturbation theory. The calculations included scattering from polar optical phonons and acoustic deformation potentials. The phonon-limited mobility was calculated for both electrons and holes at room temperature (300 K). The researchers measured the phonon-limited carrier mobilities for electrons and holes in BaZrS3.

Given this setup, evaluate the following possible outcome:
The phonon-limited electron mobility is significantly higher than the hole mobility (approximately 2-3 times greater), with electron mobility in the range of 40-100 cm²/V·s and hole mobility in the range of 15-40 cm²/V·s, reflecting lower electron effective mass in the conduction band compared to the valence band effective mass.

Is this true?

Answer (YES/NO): NO